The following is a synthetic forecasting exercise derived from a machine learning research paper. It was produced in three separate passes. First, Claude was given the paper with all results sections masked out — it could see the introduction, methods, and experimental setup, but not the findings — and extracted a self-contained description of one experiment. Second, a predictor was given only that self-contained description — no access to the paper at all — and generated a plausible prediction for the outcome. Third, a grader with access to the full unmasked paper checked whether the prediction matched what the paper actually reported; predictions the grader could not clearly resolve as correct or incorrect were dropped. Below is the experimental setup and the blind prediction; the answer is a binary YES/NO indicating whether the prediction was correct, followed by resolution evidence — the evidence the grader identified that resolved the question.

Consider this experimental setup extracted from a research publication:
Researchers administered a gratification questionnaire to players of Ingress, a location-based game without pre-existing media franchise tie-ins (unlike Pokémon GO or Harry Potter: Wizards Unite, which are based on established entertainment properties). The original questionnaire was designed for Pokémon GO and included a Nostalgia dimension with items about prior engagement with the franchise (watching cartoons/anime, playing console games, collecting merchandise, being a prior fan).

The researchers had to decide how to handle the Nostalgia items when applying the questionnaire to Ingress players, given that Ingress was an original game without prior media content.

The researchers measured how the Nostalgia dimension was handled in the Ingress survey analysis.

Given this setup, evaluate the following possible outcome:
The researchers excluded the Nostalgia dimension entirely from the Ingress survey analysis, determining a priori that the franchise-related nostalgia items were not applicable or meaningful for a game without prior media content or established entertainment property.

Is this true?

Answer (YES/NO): YES